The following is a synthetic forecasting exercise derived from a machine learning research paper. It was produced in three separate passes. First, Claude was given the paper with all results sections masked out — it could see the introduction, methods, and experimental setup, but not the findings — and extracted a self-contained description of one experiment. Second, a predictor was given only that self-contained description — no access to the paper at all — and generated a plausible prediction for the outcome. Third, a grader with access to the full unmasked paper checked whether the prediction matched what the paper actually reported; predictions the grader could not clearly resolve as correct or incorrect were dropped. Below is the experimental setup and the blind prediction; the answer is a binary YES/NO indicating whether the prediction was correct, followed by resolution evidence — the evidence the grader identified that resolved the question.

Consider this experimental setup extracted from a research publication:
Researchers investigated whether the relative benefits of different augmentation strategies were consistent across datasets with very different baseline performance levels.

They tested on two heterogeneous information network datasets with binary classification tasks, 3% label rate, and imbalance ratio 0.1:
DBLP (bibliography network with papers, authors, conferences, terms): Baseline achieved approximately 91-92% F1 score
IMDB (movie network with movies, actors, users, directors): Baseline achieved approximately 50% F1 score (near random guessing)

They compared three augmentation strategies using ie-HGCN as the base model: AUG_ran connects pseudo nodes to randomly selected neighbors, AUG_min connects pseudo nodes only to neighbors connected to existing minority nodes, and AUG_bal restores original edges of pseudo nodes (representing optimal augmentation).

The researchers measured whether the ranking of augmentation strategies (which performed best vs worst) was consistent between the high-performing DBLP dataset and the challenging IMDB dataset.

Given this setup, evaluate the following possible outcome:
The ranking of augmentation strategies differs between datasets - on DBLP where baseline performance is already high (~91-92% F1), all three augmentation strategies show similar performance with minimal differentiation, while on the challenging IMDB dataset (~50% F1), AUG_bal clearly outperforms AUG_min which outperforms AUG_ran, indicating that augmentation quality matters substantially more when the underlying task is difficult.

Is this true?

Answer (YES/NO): NO